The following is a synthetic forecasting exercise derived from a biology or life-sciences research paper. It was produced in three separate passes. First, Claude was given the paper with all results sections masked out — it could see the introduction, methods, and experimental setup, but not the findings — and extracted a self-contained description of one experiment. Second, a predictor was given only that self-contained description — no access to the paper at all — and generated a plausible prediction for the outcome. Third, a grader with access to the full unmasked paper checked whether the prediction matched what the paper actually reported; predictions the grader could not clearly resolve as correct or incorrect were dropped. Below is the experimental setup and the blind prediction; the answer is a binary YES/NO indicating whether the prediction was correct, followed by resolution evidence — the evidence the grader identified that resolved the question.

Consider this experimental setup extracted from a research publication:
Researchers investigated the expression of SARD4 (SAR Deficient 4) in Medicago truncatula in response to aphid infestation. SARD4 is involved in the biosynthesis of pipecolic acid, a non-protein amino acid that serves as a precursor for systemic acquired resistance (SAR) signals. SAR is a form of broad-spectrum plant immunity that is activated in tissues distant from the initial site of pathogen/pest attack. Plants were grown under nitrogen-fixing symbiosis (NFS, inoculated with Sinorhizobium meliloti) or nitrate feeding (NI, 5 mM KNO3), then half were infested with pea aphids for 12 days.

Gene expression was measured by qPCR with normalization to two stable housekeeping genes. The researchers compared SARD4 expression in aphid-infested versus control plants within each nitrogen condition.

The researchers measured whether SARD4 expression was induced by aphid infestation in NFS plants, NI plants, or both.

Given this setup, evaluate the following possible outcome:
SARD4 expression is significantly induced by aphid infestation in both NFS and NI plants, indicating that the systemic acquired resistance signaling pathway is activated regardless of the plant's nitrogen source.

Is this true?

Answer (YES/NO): NO